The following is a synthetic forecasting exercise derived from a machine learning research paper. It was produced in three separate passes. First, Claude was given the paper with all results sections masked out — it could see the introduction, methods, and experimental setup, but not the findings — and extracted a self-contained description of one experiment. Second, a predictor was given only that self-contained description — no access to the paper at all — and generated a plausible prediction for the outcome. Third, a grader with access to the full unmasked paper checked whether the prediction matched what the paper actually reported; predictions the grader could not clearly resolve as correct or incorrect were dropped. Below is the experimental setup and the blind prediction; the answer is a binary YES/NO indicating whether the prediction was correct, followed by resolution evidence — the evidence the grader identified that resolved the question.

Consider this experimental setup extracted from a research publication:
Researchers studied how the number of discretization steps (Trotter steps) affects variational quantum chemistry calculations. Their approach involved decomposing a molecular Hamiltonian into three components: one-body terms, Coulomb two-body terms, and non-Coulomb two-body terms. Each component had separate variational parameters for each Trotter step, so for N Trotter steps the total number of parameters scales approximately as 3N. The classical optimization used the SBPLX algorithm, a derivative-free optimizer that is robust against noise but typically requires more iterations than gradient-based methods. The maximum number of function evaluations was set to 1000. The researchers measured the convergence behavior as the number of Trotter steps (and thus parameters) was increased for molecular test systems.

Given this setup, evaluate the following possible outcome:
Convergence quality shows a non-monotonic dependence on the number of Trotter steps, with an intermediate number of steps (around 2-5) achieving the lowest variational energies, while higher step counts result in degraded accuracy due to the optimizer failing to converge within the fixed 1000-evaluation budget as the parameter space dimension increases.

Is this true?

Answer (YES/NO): NO